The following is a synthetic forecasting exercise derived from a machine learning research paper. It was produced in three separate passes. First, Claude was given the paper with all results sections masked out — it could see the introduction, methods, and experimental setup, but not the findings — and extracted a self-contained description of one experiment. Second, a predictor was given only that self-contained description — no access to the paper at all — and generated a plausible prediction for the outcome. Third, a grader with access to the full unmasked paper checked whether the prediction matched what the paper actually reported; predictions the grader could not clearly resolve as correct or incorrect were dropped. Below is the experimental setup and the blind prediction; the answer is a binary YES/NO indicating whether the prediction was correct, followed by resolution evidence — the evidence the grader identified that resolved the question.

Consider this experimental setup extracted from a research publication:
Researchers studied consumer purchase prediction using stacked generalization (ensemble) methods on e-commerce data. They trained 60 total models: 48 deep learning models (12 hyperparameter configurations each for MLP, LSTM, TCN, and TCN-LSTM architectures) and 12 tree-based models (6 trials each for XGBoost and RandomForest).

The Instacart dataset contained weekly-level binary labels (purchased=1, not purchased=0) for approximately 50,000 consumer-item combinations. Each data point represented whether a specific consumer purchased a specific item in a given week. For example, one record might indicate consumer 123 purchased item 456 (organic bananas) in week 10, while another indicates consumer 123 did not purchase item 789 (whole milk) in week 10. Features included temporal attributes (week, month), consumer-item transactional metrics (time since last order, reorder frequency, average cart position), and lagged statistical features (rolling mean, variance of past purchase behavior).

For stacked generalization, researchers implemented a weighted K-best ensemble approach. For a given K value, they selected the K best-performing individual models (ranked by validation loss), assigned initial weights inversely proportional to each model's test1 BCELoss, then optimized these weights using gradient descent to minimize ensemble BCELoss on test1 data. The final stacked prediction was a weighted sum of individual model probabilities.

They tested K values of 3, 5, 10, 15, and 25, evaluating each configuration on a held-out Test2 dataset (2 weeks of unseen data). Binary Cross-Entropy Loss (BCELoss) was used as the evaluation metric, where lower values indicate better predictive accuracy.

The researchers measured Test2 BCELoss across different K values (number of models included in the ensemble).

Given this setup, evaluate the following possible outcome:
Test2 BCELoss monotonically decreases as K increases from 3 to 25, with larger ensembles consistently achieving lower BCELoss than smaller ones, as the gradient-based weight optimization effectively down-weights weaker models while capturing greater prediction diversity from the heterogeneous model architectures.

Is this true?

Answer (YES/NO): NO